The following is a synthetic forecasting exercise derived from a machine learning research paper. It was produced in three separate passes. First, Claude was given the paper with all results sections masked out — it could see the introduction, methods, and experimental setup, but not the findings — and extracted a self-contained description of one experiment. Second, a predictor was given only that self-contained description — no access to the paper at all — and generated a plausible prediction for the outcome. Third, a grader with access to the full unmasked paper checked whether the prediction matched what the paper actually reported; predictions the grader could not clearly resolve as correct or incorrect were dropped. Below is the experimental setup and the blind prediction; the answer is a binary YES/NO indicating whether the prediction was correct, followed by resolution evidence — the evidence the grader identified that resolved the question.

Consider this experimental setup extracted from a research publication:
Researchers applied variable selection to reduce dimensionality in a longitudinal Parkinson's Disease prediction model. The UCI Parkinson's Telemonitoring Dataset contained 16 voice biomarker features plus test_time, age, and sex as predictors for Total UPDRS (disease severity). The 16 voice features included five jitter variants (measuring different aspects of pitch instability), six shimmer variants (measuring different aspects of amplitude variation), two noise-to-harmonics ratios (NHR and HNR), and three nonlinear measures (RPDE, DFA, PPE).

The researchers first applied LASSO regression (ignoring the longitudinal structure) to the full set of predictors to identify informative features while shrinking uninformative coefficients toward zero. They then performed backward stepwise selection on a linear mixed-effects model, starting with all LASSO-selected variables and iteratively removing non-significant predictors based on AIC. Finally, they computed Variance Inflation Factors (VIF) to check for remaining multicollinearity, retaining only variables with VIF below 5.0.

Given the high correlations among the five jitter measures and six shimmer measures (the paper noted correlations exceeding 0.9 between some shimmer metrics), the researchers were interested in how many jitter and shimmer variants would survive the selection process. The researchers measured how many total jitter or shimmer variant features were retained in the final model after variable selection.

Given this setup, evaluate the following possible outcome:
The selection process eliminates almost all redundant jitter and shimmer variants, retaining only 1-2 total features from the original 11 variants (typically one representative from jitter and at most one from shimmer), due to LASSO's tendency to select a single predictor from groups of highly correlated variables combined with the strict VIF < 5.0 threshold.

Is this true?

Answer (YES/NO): YES